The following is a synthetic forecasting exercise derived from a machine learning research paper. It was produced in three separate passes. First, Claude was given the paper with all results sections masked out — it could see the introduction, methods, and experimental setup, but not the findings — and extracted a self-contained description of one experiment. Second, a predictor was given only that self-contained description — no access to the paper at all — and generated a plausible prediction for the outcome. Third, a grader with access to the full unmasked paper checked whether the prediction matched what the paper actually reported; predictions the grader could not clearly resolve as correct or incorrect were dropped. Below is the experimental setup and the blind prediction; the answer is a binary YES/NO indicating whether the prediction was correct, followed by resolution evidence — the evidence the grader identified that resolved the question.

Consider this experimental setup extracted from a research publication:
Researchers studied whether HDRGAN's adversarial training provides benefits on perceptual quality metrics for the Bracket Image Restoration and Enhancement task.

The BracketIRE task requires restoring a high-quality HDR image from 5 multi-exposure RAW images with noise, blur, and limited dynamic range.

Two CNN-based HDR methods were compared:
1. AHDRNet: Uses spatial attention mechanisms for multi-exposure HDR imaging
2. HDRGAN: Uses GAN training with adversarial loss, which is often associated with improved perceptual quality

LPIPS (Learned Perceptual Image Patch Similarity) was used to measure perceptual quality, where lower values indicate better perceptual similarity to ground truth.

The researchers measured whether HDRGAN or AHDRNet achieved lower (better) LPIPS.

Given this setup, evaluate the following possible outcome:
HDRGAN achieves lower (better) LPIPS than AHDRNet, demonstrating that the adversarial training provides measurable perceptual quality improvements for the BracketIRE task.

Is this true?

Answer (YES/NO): NO